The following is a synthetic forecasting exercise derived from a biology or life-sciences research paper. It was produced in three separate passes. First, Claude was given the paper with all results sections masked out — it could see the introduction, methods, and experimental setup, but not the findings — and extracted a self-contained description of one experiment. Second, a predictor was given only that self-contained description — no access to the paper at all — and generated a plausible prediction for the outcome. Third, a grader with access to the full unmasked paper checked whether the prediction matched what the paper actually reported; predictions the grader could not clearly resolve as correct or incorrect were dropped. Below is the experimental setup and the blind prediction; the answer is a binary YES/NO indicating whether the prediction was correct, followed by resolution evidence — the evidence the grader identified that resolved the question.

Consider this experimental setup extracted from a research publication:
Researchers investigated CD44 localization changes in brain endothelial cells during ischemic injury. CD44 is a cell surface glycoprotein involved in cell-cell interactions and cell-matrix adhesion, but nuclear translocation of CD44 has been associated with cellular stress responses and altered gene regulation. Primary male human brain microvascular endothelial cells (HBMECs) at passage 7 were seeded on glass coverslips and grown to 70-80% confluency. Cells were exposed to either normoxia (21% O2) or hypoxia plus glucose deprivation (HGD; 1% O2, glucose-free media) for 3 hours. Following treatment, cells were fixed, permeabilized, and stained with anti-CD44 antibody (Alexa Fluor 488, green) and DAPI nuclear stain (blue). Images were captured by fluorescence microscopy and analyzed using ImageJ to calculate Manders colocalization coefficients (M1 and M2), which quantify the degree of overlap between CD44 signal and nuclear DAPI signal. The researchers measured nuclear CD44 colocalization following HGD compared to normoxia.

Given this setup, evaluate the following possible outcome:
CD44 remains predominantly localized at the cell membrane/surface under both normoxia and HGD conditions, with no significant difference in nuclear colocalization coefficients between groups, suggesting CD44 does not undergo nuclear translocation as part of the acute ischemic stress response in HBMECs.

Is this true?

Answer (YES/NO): YES